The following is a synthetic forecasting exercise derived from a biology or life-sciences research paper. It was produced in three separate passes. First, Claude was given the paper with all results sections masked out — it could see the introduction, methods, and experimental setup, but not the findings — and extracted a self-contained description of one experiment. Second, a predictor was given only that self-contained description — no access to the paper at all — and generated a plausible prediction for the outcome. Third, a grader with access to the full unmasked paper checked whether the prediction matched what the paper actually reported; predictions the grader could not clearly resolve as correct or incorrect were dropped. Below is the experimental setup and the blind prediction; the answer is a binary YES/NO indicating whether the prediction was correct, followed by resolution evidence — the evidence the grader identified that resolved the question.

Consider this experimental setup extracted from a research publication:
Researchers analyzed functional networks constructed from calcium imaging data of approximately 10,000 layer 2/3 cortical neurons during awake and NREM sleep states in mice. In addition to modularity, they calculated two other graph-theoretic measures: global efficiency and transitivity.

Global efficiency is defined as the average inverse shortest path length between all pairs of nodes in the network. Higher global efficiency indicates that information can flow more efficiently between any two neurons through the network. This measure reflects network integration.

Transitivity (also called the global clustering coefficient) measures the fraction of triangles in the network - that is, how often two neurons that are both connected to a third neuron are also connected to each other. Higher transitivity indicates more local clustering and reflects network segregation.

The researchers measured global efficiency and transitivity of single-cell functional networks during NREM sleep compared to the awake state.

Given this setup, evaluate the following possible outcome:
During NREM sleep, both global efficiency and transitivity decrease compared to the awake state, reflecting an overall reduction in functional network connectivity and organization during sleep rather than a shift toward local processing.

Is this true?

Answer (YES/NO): NO